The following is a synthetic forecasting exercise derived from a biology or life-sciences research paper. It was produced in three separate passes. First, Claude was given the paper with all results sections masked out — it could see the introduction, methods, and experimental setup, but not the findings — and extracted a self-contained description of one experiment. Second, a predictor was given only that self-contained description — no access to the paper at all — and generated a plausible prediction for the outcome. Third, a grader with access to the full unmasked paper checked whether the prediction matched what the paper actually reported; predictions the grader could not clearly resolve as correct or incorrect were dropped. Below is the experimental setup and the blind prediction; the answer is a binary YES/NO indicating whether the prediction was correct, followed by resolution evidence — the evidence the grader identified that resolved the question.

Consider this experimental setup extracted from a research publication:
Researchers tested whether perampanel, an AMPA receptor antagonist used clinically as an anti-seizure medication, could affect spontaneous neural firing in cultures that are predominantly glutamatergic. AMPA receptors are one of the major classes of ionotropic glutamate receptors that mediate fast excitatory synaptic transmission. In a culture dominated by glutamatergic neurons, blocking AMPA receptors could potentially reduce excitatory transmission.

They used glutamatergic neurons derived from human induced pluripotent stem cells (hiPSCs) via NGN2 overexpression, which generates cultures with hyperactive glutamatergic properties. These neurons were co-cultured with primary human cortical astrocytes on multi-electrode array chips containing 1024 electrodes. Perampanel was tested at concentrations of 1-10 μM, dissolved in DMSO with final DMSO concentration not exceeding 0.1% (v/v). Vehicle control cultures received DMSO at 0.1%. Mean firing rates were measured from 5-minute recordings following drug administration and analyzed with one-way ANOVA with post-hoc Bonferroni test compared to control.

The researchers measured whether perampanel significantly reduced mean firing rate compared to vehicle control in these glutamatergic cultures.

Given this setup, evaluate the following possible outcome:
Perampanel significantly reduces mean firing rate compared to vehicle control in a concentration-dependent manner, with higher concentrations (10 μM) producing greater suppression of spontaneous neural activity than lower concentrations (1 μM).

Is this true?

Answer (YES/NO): NO